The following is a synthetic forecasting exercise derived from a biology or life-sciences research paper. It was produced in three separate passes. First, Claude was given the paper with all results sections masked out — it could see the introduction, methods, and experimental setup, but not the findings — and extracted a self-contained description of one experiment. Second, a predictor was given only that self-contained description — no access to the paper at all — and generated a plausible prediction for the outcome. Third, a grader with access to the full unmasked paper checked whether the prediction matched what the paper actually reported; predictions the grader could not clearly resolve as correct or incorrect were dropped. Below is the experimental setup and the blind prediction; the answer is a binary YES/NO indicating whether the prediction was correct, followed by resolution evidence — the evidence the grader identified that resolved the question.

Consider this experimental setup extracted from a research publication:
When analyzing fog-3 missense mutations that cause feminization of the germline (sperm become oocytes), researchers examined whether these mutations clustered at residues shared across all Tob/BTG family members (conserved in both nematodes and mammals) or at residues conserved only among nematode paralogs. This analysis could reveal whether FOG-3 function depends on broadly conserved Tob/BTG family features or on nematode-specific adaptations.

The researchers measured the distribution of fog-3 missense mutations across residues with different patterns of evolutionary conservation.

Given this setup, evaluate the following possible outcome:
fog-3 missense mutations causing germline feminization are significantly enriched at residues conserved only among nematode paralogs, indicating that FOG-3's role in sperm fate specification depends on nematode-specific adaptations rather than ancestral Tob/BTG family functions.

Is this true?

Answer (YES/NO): YES